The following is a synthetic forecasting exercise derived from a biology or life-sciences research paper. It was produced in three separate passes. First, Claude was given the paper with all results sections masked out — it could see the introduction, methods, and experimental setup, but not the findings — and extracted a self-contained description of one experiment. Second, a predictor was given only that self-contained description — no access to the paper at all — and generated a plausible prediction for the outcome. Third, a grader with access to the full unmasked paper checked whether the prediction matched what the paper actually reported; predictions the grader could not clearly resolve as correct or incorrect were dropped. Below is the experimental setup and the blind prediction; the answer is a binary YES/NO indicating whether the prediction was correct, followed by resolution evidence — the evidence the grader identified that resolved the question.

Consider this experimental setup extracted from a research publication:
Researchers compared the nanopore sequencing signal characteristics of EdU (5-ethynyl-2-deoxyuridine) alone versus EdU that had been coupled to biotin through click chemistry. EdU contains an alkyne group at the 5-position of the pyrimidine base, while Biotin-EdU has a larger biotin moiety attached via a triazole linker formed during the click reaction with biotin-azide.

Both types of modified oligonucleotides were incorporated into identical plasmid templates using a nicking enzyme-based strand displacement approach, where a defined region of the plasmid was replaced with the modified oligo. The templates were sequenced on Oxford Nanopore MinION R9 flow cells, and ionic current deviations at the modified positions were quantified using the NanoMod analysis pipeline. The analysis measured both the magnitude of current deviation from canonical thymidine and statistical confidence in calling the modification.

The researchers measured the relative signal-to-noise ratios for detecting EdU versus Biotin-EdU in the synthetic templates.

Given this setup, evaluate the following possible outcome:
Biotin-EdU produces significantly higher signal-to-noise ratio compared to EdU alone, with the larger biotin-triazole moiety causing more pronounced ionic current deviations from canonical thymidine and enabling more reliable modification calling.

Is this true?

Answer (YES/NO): YES